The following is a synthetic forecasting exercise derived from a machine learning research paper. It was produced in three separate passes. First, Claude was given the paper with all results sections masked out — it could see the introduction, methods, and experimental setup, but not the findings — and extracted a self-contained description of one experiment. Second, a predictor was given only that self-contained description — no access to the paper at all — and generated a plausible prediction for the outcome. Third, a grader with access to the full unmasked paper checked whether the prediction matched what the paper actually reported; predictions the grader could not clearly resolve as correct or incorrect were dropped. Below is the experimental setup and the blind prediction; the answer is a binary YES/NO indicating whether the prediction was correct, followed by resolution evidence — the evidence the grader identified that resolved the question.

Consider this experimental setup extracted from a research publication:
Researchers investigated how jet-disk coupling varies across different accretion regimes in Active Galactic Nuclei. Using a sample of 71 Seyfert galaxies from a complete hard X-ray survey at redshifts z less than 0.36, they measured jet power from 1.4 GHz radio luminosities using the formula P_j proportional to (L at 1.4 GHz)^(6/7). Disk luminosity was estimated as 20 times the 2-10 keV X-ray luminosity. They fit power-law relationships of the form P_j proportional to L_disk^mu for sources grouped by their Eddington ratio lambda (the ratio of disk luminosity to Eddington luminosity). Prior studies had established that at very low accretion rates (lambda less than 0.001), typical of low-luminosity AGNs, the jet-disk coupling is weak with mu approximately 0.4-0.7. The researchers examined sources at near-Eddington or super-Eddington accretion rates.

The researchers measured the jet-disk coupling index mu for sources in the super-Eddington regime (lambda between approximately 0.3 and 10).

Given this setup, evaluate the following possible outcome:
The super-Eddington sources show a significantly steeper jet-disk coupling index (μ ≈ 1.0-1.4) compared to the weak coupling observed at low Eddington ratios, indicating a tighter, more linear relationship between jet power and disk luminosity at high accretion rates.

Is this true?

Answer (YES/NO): NO